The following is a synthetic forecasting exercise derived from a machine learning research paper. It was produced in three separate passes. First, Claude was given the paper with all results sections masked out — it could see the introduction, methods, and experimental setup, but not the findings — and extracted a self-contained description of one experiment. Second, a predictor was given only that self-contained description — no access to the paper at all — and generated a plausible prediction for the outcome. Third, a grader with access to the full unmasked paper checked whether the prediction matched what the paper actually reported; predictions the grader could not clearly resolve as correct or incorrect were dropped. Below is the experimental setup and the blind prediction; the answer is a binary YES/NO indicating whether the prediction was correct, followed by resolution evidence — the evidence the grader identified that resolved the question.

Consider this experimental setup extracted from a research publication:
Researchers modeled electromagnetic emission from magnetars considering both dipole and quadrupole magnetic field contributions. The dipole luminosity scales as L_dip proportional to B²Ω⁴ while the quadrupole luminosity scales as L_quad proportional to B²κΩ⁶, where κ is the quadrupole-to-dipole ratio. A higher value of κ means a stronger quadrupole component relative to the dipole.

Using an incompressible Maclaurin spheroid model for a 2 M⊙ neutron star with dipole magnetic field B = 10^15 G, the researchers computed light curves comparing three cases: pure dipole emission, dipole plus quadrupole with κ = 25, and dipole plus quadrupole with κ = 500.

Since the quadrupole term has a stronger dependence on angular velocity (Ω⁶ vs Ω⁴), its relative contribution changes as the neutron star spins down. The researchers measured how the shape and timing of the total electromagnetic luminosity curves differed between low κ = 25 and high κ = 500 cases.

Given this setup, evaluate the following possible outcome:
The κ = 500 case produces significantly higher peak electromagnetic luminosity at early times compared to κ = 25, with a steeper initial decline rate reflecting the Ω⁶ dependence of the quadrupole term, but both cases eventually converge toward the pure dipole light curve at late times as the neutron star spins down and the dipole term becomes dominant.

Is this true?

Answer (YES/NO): NO